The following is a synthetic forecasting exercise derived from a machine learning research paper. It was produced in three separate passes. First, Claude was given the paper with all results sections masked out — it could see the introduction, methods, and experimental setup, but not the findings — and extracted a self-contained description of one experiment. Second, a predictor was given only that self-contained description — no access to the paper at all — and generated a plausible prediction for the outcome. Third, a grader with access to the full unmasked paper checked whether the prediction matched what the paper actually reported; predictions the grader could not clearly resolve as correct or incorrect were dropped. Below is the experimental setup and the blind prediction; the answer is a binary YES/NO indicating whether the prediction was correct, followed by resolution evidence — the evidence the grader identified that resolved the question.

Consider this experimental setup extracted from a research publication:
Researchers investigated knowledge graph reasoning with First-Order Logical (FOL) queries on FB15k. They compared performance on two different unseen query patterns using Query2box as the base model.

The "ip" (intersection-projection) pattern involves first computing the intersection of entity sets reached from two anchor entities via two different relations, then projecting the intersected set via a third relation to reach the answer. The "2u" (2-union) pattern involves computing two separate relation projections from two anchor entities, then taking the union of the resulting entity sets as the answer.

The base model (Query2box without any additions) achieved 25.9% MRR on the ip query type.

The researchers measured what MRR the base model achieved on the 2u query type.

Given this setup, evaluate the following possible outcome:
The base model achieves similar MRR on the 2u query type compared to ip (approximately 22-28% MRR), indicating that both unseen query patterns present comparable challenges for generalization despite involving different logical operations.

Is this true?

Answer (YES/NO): NO